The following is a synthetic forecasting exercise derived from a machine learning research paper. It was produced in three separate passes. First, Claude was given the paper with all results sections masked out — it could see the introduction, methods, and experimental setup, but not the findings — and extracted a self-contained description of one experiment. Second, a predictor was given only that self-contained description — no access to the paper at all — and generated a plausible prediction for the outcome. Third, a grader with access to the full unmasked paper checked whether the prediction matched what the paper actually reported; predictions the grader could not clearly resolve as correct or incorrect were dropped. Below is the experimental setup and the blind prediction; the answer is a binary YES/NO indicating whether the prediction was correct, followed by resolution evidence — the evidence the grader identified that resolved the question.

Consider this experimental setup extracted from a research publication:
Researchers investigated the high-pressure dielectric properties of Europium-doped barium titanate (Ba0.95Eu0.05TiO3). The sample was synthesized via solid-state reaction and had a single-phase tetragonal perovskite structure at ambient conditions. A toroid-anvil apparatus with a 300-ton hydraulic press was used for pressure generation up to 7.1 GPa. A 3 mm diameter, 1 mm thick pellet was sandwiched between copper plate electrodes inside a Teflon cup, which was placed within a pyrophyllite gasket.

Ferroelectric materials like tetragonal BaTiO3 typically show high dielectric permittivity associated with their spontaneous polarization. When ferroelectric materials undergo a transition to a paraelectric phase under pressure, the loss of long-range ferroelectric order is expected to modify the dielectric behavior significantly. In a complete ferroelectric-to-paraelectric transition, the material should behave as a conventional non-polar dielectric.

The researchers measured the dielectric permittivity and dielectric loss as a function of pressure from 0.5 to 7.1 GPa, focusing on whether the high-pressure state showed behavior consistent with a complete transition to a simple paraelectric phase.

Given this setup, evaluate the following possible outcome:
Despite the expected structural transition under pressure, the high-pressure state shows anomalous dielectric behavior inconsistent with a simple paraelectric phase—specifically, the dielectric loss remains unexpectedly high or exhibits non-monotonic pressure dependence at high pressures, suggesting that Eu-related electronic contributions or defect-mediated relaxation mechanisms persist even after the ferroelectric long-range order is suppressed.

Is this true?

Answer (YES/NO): NO